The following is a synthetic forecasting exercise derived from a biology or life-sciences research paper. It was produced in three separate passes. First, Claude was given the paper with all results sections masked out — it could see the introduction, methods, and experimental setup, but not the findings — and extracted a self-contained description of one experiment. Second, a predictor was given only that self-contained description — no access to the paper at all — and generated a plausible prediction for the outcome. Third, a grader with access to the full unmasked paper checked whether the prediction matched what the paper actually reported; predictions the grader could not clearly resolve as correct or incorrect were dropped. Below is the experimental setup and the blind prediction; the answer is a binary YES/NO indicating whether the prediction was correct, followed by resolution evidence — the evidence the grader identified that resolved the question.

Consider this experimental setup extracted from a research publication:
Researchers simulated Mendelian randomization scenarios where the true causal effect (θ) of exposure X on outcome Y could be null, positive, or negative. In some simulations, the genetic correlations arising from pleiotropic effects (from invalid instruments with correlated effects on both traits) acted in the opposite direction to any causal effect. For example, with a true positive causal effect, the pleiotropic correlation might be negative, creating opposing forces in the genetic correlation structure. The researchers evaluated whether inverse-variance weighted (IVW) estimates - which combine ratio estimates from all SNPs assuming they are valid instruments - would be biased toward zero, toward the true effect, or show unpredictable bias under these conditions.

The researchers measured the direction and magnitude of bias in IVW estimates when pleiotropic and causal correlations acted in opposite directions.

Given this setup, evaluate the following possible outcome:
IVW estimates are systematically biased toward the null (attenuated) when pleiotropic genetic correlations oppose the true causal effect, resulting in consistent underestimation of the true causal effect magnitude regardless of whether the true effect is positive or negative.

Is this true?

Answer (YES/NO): NO